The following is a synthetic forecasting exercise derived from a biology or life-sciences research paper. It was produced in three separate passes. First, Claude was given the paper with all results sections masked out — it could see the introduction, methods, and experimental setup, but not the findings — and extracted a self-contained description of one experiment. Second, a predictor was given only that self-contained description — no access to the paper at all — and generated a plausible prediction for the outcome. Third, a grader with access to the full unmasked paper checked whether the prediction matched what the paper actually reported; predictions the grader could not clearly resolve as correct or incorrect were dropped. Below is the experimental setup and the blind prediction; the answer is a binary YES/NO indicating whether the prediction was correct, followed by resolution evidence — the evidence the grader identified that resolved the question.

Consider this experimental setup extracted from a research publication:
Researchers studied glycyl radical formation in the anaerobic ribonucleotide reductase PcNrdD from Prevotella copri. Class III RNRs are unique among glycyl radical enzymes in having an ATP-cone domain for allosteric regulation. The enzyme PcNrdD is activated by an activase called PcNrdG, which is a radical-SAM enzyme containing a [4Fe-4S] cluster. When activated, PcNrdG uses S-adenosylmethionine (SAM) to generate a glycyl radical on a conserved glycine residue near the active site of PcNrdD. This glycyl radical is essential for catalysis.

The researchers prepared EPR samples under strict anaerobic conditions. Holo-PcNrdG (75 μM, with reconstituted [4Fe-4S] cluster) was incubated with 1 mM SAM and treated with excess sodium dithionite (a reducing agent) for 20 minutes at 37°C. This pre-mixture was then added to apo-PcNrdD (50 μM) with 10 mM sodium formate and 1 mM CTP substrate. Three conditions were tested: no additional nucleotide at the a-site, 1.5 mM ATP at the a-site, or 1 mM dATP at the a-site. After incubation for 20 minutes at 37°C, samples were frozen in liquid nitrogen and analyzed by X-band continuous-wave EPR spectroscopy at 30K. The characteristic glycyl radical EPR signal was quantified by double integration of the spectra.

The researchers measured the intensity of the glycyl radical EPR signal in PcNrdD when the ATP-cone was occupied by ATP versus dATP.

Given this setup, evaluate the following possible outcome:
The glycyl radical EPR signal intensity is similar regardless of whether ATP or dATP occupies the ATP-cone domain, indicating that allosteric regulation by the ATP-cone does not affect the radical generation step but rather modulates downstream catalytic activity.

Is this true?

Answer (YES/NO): NO